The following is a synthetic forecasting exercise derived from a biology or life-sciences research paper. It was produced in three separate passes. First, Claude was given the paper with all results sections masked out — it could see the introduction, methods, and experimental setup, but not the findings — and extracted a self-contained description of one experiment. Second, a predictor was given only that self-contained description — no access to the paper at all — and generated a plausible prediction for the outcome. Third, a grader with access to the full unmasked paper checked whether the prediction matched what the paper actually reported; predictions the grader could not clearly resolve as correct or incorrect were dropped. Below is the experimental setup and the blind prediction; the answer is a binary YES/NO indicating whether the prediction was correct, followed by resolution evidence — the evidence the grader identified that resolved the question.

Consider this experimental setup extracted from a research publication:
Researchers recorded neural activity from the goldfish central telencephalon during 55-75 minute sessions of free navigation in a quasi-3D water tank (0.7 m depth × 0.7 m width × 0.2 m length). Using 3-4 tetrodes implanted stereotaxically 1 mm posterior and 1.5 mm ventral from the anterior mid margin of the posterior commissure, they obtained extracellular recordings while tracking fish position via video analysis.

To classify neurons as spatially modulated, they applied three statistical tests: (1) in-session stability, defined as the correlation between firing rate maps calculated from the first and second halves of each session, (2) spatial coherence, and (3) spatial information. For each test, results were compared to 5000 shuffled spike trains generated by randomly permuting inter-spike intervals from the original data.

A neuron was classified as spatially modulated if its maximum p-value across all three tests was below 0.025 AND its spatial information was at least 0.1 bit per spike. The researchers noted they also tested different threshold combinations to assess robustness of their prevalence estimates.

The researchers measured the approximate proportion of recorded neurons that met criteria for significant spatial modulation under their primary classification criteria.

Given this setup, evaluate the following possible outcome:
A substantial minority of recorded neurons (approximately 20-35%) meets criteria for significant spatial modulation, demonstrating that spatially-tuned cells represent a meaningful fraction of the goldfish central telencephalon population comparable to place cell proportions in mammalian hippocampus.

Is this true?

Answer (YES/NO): YES